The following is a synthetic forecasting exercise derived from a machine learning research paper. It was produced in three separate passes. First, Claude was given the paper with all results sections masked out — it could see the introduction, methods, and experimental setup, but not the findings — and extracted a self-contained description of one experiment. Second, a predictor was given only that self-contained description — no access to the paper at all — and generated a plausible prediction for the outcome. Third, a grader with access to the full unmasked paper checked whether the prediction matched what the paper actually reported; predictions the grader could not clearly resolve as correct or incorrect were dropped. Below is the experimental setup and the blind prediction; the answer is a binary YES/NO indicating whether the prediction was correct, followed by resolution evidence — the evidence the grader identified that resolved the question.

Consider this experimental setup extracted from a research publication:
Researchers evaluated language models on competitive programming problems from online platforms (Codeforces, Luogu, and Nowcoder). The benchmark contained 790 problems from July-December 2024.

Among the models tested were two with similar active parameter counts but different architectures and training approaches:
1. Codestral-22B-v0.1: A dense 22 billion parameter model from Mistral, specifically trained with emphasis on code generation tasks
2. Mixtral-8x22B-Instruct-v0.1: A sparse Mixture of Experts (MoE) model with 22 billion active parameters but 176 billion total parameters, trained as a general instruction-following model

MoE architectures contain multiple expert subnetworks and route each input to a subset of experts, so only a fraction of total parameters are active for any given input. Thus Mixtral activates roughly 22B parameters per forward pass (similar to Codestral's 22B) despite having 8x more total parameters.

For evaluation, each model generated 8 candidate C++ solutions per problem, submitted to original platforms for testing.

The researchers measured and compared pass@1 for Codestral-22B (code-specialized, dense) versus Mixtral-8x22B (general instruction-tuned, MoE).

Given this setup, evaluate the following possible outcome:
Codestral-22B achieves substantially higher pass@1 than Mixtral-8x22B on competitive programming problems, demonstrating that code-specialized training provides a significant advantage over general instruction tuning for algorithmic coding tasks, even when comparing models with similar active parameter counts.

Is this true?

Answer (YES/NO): NO